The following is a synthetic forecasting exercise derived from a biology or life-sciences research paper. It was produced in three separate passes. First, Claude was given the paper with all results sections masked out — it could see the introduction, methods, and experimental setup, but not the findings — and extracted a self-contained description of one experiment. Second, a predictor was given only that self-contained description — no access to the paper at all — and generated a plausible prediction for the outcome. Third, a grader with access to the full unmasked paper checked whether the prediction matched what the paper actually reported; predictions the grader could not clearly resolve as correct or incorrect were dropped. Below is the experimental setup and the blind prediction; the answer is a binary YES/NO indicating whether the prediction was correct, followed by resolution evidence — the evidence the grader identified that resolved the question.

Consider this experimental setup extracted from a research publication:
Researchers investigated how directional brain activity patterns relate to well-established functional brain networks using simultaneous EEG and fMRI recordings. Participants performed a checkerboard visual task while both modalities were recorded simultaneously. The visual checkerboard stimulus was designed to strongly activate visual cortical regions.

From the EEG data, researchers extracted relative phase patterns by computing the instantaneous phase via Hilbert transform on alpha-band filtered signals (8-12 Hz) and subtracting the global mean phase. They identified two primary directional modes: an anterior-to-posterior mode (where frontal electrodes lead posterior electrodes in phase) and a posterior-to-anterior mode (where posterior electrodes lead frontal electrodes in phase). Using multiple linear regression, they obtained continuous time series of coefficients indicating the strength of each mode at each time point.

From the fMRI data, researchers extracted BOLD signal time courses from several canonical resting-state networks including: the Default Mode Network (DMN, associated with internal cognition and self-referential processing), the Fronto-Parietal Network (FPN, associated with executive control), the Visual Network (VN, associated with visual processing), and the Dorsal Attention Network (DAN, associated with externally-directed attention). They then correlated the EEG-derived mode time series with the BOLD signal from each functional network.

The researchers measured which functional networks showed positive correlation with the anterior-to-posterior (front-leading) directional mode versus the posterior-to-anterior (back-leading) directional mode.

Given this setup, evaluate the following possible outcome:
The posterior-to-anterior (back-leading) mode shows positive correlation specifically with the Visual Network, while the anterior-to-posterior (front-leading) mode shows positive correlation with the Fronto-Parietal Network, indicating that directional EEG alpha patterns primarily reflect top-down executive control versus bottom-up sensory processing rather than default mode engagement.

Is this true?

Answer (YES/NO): NO